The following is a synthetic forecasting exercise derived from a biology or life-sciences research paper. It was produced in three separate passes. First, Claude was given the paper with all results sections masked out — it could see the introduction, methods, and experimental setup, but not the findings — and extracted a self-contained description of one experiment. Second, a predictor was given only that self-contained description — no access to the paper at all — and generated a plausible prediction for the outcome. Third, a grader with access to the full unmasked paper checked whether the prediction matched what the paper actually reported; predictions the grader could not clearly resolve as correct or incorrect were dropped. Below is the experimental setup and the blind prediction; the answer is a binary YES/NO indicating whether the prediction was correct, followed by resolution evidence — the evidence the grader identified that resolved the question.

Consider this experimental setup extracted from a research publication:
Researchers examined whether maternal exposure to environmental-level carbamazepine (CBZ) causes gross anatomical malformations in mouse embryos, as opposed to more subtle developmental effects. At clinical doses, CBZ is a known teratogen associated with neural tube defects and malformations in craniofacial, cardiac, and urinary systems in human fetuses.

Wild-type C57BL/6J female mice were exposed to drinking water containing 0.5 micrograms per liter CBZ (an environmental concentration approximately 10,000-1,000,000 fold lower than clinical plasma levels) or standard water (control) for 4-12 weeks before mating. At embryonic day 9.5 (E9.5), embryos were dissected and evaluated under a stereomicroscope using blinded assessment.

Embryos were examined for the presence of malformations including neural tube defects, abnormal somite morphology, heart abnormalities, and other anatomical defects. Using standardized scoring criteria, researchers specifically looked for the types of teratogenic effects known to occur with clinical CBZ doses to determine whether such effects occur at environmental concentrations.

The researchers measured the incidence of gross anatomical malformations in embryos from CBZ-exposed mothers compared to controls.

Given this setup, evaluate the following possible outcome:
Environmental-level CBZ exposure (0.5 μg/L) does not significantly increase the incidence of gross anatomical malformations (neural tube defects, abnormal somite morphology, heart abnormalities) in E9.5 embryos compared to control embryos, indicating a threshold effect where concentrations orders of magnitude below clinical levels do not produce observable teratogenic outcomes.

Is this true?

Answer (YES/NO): YES